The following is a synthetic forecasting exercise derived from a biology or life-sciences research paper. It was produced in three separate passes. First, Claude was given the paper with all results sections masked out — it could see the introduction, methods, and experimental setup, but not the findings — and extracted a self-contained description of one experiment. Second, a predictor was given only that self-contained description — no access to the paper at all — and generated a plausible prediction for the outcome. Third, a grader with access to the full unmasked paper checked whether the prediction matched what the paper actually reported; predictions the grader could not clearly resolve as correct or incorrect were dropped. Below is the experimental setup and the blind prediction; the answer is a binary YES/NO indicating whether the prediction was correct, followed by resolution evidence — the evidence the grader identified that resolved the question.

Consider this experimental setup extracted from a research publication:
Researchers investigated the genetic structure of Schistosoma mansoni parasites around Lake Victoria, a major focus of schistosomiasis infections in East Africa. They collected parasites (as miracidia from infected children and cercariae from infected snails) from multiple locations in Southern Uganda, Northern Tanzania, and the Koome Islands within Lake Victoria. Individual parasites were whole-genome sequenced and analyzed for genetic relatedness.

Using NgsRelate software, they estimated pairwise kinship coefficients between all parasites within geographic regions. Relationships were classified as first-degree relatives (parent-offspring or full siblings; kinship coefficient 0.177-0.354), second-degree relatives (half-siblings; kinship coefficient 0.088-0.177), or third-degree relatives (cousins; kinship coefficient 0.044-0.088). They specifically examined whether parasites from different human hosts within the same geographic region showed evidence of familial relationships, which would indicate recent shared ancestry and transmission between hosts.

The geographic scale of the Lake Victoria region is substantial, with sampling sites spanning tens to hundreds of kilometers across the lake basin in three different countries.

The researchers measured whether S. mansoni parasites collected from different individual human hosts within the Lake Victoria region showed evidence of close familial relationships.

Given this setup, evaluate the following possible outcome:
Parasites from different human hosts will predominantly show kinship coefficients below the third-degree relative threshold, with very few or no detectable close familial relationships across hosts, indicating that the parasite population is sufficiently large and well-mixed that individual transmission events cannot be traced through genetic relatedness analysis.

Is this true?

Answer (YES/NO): YES